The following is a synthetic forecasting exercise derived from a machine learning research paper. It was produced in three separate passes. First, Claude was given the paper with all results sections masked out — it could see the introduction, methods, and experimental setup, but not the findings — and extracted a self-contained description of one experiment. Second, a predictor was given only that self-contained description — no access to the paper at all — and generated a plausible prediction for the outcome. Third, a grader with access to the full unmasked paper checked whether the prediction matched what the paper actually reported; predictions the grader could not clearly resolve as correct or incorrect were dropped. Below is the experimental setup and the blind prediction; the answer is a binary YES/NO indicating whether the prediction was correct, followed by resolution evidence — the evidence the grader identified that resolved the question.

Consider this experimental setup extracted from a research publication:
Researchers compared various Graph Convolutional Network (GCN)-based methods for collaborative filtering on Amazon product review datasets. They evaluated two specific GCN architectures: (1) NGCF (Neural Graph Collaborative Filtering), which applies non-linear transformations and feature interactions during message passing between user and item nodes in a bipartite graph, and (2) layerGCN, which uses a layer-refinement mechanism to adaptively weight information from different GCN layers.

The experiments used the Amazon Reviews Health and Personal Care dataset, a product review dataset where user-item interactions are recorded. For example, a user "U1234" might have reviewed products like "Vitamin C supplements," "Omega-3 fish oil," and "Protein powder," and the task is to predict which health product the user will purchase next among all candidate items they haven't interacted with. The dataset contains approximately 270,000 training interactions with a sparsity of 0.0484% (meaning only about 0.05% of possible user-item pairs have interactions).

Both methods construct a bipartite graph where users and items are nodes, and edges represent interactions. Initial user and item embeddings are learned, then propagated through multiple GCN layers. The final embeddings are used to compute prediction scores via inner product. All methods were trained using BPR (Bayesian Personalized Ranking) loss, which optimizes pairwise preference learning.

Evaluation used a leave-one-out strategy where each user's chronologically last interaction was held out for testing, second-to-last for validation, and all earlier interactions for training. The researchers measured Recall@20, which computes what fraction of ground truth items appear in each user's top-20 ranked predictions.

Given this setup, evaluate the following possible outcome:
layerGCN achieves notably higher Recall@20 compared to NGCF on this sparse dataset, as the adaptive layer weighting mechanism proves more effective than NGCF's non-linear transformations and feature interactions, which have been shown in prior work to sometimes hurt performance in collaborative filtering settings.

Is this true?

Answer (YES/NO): NO